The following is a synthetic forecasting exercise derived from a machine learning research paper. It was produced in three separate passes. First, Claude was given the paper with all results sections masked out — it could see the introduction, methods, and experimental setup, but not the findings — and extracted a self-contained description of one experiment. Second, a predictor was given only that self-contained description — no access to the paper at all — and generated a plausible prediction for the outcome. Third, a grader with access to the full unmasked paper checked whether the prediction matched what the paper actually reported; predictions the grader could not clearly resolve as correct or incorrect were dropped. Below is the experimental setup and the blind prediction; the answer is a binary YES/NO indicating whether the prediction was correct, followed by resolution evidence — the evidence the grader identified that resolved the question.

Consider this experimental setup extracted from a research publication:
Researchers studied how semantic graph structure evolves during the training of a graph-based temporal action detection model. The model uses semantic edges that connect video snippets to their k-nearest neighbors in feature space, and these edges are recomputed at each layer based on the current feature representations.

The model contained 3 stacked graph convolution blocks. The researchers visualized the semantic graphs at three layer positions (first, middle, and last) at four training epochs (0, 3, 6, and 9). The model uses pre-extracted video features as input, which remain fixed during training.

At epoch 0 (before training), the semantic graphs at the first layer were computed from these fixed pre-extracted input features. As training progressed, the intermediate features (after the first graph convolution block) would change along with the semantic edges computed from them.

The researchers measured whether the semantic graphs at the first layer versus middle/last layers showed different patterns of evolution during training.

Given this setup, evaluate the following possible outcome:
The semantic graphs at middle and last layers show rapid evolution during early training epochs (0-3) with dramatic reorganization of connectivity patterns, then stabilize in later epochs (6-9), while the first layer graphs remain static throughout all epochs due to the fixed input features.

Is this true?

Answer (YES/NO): NO